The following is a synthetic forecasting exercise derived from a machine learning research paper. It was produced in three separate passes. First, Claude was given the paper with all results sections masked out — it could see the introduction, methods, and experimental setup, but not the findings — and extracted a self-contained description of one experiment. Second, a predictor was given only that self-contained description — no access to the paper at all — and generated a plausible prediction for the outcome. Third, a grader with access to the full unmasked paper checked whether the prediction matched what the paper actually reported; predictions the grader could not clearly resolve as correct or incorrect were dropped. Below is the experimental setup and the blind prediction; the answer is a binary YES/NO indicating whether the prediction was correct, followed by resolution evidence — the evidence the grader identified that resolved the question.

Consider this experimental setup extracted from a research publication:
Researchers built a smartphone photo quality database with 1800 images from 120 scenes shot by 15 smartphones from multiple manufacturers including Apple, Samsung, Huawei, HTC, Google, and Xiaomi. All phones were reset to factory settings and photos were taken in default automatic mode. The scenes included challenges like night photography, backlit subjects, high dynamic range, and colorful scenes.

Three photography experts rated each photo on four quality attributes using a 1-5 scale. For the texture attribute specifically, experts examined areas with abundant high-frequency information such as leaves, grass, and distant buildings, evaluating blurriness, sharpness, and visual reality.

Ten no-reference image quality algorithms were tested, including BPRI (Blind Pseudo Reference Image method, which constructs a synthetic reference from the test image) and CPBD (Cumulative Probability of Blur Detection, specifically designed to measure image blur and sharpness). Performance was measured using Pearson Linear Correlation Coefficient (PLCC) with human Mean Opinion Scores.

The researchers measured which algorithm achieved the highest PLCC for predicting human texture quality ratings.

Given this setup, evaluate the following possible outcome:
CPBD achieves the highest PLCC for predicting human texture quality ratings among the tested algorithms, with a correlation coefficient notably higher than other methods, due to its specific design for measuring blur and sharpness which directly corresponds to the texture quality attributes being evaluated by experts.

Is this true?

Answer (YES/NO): NO